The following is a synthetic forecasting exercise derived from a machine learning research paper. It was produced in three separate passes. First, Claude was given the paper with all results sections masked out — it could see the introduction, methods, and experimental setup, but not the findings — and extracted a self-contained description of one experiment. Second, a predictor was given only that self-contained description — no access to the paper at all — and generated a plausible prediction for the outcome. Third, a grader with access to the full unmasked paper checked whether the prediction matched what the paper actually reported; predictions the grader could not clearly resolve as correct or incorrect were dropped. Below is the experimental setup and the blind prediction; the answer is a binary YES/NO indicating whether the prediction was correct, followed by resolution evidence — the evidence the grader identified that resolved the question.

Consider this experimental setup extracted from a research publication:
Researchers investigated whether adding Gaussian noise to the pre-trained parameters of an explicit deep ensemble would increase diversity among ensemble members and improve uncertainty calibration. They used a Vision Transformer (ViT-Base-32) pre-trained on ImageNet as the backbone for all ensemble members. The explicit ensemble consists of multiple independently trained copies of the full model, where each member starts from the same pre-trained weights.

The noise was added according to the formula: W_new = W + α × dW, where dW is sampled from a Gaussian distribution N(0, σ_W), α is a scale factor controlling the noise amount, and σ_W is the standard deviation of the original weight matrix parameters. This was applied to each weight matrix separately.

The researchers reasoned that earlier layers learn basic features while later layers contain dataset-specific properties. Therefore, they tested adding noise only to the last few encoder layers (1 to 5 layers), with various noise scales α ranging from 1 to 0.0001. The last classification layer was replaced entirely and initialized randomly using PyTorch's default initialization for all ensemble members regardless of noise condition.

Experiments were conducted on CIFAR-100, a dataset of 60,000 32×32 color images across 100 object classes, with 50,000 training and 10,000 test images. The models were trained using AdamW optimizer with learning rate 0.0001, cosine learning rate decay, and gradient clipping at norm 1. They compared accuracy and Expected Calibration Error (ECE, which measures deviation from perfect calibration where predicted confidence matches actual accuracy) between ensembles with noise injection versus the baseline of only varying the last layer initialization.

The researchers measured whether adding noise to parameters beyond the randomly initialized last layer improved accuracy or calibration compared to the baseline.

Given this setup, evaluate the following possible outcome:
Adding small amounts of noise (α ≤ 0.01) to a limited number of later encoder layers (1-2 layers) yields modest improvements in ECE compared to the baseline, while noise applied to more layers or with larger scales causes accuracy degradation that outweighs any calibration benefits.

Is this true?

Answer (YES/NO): NO